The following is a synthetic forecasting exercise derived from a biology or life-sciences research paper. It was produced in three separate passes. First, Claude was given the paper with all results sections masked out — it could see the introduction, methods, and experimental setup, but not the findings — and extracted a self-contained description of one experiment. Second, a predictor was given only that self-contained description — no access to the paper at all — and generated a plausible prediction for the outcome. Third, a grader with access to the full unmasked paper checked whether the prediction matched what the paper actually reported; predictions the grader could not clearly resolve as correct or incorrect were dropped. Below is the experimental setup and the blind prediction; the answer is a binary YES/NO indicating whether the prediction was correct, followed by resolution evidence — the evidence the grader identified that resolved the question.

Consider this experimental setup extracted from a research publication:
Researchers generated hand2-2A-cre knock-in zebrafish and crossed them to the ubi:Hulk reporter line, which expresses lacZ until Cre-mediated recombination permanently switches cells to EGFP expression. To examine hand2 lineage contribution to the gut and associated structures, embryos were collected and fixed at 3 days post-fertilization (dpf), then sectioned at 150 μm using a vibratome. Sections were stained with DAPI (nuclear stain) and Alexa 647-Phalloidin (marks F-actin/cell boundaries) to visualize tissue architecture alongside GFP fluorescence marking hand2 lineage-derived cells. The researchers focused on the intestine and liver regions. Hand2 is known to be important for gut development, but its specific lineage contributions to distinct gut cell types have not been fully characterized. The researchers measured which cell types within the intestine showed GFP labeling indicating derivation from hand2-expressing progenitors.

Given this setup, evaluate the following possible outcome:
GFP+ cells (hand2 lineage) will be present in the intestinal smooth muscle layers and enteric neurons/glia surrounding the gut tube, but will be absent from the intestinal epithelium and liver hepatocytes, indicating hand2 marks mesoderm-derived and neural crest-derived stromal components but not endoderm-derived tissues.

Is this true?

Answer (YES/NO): YES